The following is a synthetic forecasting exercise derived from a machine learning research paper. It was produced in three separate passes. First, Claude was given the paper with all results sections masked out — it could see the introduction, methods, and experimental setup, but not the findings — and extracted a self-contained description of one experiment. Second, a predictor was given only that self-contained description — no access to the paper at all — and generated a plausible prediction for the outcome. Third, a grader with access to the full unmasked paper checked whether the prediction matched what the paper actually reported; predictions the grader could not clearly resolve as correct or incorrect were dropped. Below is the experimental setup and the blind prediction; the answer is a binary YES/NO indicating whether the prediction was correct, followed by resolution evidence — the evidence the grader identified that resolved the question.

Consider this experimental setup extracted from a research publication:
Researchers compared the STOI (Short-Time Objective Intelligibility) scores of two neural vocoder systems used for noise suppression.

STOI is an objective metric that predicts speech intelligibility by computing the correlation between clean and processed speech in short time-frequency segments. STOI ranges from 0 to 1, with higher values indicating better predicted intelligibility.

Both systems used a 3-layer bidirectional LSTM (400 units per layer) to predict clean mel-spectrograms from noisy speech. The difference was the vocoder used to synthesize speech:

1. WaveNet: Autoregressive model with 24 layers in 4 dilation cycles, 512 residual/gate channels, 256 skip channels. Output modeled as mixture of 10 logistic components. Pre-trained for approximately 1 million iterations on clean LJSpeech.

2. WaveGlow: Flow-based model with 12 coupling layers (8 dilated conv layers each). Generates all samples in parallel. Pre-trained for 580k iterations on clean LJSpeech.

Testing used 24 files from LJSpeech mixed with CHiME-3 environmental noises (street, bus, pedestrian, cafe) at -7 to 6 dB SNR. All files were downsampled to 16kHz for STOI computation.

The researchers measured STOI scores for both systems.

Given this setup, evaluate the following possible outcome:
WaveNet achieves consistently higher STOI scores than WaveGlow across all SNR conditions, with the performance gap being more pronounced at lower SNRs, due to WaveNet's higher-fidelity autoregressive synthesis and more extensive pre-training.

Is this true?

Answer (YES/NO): NO